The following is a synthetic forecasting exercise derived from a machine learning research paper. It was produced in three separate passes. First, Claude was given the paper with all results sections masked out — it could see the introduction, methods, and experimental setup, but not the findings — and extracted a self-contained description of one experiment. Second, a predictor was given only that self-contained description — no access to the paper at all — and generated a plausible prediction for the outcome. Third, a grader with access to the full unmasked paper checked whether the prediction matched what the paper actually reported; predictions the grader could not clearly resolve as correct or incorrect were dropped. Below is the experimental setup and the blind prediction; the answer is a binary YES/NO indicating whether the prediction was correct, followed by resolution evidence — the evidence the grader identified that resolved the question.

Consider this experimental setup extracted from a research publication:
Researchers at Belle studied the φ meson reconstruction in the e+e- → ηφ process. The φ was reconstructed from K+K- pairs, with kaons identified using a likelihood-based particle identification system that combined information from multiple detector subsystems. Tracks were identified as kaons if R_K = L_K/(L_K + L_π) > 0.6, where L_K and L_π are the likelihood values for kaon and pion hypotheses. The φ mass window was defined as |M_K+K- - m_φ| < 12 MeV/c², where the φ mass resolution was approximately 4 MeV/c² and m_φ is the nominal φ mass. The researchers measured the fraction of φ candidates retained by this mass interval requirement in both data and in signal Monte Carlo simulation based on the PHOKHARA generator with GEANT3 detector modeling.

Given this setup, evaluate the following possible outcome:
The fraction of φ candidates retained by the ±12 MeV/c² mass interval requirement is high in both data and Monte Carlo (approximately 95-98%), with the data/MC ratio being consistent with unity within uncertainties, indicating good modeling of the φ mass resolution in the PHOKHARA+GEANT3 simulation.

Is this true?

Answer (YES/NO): YES